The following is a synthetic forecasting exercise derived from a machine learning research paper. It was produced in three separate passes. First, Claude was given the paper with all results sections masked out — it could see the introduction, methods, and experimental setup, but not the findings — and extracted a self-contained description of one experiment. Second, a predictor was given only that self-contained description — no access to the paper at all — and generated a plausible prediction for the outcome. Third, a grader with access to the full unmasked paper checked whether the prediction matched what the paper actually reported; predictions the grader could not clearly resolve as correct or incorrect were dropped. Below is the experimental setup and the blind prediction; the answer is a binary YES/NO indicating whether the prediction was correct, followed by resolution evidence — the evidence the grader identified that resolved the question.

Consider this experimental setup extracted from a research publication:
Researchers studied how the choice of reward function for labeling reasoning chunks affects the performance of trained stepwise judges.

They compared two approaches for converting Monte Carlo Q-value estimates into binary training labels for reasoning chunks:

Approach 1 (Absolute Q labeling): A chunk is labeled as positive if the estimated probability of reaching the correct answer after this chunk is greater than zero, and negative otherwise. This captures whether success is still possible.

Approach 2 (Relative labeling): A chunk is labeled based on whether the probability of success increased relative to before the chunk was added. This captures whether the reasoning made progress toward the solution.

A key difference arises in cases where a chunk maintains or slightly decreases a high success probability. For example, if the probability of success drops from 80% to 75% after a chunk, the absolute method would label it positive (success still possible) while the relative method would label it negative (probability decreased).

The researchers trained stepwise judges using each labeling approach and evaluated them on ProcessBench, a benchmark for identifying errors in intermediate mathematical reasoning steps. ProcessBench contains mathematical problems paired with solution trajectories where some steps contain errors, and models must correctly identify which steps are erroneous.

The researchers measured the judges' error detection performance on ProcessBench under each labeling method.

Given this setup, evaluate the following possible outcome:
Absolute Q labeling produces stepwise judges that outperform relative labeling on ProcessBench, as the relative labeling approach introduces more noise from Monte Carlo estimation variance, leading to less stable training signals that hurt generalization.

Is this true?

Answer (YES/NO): NO